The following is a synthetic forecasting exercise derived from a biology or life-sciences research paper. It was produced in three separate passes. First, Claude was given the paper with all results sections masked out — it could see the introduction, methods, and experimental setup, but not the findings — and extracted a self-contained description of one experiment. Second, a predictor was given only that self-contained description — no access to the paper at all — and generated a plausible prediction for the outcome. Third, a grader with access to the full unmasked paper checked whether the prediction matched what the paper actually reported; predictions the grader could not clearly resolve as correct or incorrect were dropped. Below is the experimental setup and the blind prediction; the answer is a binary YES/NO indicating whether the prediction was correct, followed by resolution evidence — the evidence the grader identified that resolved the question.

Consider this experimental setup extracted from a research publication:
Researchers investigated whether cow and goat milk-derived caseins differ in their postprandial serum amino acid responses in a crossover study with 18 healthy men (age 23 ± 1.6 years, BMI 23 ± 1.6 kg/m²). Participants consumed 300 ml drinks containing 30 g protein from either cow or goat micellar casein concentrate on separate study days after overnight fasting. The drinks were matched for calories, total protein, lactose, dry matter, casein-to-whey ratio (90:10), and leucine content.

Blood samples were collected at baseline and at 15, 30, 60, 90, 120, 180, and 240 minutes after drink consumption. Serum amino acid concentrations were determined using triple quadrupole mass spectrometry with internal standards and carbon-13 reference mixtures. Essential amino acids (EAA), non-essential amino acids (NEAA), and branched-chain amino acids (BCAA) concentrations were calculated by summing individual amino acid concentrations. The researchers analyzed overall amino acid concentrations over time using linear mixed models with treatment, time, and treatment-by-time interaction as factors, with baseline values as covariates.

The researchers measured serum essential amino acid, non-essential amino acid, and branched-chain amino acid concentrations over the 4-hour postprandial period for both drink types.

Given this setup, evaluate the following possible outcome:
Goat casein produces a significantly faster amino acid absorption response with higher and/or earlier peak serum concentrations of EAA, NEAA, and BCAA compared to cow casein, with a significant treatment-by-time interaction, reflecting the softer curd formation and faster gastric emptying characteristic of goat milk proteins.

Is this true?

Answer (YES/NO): NO